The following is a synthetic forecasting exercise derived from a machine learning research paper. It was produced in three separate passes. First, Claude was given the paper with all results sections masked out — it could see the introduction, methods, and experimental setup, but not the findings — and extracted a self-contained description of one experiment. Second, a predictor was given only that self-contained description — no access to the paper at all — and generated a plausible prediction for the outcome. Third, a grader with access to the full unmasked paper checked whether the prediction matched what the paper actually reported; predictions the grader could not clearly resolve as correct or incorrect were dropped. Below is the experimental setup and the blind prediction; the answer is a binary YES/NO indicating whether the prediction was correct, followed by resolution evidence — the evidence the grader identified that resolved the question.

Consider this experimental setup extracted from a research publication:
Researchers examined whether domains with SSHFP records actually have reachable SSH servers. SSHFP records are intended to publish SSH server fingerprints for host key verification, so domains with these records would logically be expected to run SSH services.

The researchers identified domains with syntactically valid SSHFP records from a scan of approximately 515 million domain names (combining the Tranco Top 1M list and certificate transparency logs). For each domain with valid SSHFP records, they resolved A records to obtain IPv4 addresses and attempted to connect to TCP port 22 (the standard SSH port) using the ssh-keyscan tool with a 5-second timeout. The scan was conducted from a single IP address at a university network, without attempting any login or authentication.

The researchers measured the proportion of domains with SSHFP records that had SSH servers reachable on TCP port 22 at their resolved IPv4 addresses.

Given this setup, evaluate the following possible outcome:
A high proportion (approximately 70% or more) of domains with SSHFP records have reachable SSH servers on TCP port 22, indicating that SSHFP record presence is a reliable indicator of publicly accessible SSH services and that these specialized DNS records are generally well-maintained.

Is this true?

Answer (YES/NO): NO